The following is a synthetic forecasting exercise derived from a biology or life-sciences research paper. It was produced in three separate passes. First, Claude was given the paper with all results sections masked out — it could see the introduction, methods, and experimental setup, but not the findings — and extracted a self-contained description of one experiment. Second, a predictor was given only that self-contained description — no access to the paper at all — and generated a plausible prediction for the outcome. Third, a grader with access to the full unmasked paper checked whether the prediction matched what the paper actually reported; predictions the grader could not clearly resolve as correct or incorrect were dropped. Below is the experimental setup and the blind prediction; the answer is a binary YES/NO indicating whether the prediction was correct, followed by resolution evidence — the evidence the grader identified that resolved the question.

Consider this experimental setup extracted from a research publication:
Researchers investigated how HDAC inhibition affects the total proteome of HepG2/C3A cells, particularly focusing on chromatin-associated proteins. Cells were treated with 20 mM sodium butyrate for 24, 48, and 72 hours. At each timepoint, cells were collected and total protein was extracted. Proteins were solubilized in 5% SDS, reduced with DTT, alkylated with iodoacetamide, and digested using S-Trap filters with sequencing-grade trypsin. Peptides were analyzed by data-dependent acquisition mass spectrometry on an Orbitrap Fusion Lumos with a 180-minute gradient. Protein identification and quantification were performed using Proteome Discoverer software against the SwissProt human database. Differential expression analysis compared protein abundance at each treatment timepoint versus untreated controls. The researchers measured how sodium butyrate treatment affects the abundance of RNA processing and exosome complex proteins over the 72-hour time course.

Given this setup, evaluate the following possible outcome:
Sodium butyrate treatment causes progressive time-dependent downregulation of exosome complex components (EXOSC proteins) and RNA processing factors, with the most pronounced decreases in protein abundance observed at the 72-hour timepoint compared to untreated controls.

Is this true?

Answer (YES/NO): NO